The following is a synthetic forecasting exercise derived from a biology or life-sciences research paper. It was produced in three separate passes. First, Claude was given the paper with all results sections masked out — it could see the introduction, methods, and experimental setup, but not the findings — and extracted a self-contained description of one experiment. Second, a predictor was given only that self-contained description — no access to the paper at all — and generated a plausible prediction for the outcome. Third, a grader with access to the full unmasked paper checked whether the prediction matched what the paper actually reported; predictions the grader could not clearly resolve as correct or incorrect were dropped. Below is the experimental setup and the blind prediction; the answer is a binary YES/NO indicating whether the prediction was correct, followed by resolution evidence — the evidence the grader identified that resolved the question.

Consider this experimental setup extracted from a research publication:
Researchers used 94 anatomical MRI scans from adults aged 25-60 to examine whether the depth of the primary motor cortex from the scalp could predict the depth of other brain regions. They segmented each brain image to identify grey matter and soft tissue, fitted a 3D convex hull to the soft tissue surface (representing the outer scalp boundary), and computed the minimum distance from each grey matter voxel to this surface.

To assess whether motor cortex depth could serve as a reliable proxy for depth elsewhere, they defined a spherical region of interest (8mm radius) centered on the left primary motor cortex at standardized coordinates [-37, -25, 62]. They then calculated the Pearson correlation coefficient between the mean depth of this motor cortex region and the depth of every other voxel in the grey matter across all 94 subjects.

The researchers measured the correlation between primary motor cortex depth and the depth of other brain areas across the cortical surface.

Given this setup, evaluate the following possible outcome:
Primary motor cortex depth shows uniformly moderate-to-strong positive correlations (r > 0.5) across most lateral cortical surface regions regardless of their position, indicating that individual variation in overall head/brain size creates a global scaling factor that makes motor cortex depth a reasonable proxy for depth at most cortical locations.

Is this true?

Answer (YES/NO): NO